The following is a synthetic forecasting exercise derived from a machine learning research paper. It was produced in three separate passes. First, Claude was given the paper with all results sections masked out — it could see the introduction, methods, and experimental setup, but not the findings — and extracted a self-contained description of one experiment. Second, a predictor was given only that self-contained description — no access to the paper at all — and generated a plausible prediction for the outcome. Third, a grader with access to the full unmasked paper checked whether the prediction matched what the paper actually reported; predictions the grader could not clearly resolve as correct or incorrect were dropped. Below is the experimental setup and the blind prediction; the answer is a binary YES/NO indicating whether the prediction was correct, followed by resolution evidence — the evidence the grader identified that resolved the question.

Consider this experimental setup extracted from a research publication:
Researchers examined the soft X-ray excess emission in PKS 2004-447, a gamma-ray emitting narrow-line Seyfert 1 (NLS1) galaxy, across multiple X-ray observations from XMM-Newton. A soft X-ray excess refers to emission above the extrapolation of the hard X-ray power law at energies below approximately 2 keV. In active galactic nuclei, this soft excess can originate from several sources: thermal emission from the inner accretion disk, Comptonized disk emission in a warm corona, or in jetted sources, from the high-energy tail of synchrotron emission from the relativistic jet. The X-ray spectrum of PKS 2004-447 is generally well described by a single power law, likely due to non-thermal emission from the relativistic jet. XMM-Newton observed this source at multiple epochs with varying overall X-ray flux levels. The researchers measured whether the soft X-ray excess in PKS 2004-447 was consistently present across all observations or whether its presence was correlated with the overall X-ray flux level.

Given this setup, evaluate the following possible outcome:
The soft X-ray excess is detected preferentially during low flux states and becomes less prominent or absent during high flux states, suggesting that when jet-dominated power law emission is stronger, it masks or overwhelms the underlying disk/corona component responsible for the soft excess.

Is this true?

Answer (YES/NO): NO